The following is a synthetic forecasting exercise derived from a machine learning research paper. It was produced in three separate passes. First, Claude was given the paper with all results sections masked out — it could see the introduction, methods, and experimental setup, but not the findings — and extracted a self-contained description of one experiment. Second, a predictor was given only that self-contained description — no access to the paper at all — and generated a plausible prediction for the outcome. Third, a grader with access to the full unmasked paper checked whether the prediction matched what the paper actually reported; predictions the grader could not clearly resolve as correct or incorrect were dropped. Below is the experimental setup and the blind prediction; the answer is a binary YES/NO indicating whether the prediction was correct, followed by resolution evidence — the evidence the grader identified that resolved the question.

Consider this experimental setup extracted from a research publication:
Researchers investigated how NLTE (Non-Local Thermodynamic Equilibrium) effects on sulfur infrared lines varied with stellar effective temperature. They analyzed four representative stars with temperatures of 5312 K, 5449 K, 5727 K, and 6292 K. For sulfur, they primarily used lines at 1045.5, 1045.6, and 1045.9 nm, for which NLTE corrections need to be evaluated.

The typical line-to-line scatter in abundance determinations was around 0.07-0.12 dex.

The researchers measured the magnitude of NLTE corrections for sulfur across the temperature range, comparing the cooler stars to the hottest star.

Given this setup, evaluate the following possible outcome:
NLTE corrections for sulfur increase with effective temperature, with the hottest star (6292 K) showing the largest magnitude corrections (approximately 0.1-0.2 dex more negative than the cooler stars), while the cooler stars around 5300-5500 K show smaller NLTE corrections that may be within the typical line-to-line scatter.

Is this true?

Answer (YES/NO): NO